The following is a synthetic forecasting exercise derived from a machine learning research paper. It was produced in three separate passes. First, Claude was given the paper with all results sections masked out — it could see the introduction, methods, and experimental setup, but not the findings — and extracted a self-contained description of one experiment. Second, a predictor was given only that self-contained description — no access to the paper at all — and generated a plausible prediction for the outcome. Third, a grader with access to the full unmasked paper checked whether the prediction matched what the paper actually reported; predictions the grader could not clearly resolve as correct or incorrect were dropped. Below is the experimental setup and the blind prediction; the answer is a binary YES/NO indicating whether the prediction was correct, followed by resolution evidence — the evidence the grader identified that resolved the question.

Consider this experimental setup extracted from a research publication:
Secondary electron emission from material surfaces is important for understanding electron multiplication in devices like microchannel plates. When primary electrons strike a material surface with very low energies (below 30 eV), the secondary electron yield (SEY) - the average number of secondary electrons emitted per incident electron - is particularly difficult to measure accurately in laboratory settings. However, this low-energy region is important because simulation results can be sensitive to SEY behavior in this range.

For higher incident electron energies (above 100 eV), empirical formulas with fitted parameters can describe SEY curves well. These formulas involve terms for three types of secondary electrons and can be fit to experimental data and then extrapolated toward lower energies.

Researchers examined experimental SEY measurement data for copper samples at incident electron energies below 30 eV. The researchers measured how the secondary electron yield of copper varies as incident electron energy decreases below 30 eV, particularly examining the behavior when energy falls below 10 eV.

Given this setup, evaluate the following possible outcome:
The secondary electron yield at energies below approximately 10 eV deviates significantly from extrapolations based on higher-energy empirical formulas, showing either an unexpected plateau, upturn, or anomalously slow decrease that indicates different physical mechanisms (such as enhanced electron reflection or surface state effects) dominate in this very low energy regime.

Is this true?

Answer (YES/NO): YES